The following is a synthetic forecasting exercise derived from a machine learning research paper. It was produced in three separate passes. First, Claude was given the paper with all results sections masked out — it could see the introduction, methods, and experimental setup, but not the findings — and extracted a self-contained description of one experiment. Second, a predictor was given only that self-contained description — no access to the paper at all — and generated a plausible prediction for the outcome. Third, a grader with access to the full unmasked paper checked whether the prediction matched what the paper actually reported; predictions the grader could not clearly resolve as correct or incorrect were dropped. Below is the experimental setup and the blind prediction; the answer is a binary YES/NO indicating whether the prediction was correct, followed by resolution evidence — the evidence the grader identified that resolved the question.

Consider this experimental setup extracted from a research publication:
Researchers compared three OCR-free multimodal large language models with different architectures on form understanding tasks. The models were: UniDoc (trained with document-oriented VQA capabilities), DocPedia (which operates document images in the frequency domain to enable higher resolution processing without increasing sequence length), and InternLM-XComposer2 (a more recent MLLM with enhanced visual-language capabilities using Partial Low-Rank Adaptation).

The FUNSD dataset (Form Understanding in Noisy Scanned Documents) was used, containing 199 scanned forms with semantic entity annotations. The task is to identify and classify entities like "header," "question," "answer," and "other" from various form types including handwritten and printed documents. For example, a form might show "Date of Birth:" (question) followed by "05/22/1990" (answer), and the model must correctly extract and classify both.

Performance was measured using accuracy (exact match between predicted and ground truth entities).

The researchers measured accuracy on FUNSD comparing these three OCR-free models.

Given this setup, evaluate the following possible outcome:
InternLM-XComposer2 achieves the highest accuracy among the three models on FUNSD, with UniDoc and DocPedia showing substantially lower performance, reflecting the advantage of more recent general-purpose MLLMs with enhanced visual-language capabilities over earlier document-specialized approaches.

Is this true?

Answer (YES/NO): NO